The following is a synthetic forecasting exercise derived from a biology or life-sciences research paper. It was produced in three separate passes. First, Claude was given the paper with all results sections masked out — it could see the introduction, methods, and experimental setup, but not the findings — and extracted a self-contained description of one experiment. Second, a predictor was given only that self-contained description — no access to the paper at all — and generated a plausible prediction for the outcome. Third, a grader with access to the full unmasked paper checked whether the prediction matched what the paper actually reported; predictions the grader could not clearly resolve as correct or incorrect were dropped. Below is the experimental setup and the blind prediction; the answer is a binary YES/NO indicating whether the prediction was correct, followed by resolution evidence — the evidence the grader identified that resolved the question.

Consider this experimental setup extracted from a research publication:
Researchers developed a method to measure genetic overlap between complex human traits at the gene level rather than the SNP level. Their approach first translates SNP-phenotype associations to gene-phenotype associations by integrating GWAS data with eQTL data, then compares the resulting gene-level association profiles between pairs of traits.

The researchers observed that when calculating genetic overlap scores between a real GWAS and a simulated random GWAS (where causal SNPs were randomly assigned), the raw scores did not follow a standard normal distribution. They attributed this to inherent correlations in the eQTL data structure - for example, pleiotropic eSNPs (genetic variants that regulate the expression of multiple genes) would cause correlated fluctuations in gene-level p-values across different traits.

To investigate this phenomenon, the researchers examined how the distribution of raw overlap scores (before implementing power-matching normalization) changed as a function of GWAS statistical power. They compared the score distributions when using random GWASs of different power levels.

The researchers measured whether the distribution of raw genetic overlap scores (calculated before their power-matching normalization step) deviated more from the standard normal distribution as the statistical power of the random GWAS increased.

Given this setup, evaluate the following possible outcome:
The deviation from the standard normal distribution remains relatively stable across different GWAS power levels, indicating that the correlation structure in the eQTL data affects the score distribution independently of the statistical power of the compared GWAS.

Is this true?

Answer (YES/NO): NO